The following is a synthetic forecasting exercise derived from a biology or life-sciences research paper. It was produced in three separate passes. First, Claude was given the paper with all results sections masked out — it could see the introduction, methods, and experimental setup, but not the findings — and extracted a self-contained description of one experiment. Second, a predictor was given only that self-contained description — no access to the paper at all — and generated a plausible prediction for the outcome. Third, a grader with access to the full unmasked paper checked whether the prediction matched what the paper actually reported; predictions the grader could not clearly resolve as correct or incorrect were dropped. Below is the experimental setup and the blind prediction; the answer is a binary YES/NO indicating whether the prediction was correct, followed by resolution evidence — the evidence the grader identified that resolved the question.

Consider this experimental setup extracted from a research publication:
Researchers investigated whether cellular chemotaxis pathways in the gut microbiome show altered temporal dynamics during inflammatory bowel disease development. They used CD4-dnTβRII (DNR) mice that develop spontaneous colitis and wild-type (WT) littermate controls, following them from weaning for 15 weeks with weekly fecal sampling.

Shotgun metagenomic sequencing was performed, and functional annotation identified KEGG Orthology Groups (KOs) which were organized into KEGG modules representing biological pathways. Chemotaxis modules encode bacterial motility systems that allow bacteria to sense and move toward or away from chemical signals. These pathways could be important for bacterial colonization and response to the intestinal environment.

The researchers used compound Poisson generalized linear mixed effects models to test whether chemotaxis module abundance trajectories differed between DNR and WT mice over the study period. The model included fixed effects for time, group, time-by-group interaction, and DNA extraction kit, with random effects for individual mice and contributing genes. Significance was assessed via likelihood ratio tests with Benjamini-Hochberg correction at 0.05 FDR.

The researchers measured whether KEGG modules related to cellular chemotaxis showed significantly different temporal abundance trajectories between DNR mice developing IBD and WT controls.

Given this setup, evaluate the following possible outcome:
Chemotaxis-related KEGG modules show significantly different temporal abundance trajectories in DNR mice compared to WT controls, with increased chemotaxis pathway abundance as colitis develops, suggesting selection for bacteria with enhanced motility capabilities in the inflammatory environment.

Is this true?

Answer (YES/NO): YES